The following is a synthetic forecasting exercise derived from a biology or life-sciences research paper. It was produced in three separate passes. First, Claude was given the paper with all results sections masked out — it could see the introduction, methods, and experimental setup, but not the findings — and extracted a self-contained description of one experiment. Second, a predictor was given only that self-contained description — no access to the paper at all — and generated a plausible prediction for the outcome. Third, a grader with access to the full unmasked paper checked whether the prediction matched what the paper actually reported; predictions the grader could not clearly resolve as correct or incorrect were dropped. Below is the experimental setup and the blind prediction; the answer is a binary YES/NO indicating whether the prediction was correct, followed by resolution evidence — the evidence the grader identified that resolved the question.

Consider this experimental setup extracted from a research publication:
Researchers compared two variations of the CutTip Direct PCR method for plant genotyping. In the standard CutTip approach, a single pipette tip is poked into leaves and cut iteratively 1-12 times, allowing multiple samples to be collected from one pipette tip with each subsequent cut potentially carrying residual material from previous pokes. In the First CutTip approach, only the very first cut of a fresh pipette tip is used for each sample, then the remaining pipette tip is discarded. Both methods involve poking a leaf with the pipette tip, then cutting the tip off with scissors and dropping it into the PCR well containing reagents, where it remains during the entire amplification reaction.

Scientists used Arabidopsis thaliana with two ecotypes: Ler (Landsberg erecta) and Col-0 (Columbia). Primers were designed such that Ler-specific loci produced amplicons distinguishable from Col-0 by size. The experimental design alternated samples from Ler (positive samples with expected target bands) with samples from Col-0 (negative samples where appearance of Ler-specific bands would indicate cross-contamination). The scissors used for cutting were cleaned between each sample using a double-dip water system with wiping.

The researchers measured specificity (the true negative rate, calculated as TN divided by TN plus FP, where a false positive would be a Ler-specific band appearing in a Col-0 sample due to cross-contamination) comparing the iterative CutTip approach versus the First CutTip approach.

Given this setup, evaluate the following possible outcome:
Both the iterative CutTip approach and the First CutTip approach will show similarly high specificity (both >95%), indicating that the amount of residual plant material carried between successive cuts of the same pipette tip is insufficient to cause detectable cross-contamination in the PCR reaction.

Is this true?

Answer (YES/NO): NO